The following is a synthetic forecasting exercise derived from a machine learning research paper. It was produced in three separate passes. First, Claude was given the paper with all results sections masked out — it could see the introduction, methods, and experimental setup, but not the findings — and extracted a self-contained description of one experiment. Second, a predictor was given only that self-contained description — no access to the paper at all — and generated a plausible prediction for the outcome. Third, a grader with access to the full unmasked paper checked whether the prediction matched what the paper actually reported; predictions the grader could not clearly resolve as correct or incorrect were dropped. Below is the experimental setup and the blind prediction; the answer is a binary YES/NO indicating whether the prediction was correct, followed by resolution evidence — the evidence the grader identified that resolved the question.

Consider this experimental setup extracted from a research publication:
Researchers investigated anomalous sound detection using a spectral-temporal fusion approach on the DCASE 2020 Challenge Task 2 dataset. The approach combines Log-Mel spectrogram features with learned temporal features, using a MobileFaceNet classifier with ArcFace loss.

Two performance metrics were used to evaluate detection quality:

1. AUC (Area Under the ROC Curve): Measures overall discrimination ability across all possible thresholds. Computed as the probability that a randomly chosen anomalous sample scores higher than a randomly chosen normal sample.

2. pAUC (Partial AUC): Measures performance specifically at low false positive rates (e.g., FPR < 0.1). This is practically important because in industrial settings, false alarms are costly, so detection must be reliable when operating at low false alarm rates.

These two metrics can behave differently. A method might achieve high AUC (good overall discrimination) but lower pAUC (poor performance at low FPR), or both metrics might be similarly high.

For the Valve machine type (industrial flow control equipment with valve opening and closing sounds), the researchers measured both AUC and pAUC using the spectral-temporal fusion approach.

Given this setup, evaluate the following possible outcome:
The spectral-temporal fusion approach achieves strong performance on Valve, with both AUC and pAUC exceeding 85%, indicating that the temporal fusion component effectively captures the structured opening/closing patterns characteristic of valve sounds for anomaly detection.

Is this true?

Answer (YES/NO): YES